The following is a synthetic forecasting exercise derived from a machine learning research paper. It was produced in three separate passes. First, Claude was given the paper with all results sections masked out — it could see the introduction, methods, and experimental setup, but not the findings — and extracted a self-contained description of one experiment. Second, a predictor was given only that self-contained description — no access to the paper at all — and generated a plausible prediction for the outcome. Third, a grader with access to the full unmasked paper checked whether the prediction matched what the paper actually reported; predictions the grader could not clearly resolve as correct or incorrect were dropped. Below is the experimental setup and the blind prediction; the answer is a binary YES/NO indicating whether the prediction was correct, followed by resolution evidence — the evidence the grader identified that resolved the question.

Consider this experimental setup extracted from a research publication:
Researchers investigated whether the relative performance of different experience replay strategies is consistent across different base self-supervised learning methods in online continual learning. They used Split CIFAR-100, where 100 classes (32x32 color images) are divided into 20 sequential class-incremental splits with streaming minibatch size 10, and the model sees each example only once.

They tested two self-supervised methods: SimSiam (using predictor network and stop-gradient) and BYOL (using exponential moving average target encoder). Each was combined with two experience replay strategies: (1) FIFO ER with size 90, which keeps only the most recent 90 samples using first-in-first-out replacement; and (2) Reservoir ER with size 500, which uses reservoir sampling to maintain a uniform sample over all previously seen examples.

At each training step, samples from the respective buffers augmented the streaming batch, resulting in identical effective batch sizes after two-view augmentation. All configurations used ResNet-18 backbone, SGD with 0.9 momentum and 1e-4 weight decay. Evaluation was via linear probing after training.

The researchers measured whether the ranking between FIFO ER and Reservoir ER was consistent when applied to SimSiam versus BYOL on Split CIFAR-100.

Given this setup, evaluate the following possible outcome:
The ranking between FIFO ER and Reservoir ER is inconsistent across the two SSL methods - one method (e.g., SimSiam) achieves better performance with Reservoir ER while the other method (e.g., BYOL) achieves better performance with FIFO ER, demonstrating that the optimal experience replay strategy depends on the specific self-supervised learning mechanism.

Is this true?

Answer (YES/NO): NO